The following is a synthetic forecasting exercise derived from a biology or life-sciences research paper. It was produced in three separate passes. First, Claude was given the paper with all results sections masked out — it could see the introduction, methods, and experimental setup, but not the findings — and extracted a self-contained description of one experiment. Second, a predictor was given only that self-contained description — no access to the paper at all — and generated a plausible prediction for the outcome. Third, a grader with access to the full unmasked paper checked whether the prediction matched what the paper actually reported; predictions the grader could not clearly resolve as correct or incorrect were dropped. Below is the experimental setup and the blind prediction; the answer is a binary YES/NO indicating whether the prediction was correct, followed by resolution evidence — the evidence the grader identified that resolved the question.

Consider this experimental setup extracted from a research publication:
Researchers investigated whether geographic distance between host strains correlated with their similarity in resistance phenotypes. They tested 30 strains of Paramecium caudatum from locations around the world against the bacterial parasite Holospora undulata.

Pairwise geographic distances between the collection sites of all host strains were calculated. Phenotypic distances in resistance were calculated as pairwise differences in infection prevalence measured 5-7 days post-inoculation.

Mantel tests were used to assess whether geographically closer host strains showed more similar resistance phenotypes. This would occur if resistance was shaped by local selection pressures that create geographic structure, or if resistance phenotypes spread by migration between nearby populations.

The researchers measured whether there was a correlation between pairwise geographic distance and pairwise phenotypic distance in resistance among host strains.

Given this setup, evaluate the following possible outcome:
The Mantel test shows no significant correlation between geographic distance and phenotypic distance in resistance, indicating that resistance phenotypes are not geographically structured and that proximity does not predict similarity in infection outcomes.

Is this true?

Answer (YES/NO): NO